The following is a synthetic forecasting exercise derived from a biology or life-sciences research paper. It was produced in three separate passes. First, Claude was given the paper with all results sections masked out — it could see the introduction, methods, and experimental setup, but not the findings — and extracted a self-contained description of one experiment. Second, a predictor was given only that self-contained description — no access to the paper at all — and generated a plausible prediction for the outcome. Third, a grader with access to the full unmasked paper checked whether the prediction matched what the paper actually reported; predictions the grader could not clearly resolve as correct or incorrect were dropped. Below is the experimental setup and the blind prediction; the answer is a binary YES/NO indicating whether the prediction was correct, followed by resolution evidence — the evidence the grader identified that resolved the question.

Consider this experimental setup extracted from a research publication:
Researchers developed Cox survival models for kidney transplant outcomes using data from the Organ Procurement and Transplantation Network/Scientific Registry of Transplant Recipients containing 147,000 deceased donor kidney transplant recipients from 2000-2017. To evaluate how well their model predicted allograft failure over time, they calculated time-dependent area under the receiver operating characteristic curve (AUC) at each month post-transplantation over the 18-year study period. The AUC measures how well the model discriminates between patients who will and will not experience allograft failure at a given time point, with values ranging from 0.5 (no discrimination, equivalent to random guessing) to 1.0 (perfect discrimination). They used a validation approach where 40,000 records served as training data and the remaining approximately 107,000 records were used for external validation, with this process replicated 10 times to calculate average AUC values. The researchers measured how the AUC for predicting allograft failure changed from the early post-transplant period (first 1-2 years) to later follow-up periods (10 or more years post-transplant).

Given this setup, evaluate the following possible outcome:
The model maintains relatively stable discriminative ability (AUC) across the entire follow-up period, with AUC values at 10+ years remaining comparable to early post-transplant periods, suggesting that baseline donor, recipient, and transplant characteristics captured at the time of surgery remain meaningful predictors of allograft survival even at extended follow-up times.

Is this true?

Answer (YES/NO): YES